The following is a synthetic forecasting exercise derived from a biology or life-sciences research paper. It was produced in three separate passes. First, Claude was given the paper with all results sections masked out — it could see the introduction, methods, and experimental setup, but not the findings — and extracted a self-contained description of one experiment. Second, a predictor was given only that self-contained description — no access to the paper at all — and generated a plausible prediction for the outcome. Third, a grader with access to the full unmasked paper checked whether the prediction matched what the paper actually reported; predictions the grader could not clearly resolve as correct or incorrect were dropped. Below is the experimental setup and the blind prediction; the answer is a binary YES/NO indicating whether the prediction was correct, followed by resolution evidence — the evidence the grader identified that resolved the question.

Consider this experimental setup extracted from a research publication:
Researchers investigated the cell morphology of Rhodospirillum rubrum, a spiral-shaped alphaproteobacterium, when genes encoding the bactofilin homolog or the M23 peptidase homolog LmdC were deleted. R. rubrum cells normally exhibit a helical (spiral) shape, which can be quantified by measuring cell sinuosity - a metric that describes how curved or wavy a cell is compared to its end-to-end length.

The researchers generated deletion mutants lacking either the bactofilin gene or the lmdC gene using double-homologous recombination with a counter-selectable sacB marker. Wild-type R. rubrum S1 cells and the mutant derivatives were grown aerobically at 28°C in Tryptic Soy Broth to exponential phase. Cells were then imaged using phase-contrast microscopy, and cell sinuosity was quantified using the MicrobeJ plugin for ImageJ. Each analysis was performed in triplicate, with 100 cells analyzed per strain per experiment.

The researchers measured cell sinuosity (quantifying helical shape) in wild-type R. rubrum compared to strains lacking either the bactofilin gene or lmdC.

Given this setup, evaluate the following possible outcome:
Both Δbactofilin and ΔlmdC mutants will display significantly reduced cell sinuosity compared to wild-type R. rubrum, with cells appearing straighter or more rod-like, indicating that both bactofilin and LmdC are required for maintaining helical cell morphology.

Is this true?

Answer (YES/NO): NO